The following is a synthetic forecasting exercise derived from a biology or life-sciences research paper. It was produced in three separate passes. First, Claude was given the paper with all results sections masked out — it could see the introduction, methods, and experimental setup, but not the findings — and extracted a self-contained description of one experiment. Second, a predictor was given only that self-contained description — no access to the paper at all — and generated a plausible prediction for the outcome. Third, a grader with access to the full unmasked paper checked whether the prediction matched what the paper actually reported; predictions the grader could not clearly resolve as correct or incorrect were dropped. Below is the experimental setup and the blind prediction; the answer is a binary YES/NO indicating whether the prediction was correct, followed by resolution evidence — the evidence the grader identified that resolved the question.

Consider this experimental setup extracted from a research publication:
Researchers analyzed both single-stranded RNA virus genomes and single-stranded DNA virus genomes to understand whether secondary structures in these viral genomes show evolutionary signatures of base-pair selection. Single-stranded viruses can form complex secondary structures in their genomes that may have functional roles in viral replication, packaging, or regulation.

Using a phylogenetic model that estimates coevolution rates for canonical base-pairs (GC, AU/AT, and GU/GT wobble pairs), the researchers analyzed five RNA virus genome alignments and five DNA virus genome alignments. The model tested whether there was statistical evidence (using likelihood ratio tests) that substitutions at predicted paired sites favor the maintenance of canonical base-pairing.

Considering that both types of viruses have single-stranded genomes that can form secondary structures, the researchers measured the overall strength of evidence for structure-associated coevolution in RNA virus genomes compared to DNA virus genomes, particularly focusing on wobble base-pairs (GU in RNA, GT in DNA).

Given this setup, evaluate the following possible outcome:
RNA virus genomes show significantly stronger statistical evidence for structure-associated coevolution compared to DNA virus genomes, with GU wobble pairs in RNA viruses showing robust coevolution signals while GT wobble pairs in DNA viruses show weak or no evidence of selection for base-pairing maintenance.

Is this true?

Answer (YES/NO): YES